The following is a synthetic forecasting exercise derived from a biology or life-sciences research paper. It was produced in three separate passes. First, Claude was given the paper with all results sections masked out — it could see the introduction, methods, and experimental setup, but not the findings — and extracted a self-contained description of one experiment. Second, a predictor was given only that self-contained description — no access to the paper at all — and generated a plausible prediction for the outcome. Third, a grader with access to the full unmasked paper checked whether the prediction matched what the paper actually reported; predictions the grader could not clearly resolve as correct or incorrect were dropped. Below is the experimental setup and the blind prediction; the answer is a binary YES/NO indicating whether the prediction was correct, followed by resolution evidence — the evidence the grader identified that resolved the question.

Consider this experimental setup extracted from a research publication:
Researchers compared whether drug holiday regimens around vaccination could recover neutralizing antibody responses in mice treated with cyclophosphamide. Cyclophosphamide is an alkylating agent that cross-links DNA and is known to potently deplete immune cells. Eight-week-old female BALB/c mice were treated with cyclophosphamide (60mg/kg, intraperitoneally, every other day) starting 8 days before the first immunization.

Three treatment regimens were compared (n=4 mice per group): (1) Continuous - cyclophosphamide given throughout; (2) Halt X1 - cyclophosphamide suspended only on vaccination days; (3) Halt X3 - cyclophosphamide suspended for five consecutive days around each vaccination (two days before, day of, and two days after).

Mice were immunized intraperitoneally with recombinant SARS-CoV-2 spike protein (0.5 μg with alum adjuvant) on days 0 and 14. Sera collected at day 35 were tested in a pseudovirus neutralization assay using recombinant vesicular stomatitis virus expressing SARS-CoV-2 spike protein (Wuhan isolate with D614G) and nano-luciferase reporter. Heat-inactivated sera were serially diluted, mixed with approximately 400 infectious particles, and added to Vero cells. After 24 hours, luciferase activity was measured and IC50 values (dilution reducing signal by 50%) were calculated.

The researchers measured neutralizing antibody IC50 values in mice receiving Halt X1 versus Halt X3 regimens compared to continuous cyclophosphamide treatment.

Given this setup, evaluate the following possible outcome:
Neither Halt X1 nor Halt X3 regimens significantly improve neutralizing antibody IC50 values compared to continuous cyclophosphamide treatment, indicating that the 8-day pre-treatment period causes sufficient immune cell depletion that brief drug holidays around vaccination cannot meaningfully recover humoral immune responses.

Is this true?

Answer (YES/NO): YES